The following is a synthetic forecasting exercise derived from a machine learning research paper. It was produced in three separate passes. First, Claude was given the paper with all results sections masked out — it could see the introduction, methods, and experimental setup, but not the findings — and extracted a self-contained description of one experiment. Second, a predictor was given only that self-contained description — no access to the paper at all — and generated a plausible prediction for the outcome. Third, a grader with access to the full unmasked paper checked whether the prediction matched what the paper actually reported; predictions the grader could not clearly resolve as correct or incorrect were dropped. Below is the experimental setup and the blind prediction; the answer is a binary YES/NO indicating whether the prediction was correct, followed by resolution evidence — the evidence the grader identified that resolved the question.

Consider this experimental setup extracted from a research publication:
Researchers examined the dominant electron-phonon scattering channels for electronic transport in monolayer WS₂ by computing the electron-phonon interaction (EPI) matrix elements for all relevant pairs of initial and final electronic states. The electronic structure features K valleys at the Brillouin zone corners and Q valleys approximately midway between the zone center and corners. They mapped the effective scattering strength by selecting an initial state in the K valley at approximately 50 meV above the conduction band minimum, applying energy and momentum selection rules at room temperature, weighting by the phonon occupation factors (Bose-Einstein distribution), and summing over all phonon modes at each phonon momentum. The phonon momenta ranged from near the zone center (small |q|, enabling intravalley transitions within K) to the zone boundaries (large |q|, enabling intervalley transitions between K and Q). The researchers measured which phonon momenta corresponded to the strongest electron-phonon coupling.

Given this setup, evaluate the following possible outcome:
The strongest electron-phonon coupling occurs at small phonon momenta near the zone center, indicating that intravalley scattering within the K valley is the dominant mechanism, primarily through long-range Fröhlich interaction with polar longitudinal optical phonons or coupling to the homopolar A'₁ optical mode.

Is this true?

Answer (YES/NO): NO